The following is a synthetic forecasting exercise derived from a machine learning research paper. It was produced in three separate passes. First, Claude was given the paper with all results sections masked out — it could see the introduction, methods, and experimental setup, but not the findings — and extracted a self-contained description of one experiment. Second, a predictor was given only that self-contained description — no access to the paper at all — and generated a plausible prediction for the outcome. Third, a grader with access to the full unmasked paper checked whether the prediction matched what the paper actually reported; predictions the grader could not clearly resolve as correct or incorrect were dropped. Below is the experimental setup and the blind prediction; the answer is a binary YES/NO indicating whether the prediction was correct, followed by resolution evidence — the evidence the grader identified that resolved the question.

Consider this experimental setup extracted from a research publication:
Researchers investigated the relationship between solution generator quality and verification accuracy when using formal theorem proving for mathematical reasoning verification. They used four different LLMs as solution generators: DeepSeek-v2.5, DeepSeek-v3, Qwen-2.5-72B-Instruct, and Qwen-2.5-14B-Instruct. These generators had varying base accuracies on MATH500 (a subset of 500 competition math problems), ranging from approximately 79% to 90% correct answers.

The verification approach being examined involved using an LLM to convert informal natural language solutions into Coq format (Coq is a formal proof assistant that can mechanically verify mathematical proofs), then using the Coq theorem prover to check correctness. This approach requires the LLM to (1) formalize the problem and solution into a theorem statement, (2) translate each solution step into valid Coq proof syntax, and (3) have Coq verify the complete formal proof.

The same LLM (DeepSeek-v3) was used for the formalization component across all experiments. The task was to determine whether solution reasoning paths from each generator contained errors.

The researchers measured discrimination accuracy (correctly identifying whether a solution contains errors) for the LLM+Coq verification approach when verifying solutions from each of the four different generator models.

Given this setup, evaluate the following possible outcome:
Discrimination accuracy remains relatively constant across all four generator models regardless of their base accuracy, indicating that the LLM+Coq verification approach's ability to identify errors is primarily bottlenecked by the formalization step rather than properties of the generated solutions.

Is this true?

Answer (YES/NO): NO